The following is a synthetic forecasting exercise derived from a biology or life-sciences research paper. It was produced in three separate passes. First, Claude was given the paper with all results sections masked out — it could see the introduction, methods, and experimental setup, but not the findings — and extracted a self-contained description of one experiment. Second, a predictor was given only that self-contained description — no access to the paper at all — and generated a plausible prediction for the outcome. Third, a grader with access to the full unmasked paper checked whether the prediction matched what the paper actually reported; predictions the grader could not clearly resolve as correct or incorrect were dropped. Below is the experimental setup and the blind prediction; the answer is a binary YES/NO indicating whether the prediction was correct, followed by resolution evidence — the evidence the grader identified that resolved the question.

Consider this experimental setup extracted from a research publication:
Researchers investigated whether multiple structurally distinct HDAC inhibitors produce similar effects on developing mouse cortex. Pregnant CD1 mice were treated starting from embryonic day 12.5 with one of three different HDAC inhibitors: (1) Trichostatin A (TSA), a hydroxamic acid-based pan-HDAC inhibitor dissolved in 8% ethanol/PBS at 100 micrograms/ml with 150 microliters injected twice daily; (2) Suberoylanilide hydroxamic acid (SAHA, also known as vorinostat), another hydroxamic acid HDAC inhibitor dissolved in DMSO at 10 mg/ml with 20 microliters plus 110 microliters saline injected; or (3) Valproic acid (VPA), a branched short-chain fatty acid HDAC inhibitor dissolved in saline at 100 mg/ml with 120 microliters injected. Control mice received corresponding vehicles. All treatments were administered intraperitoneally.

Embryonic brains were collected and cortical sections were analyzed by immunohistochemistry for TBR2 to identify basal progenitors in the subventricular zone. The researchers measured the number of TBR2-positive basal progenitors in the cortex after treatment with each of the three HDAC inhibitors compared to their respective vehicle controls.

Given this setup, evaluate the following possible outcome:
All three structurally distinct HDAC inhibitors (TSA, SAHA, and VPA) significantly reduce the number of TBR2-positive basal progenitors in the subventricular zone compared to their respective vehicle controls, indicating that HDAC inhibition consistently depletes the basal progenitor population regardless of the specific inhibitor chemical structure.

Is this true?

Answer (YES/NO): NO